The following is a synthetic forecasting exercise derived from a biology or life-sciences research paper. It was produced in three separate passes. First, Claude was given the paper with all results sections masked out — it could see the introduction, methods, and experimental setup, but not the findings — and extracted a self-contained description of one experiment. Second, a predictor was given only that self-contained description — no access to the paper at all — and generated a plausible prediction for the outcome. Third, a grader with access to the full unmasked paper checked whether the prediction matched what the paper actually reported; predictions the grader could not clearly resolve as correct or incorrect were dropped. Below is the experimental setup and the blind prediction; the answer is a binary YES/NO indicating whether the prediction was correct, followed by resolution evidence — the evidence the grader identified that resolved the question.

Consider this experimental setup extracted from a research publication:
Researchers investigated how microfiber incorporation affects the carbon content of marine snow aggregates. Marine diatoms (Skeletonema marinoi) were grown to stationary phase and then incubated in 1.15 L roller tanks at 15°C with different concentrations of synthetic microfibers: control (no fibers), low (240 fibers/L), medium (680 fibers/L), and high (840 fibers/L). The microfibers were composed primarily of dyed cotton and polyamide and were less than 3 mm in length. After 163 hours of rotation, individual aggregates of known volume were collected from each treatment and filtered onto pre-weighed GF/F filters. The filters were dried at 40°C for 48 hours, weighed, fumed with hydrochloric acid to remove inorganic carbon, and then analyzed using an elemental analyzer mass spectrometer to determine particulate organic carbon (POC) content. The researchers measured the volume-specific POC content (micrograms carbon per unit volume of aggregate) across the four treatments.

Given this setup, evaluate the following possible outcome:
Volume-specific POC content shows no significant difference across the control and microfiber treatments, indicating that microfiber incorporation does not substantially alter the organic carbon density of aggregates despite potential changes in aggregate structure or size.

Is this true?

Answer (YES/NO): NO